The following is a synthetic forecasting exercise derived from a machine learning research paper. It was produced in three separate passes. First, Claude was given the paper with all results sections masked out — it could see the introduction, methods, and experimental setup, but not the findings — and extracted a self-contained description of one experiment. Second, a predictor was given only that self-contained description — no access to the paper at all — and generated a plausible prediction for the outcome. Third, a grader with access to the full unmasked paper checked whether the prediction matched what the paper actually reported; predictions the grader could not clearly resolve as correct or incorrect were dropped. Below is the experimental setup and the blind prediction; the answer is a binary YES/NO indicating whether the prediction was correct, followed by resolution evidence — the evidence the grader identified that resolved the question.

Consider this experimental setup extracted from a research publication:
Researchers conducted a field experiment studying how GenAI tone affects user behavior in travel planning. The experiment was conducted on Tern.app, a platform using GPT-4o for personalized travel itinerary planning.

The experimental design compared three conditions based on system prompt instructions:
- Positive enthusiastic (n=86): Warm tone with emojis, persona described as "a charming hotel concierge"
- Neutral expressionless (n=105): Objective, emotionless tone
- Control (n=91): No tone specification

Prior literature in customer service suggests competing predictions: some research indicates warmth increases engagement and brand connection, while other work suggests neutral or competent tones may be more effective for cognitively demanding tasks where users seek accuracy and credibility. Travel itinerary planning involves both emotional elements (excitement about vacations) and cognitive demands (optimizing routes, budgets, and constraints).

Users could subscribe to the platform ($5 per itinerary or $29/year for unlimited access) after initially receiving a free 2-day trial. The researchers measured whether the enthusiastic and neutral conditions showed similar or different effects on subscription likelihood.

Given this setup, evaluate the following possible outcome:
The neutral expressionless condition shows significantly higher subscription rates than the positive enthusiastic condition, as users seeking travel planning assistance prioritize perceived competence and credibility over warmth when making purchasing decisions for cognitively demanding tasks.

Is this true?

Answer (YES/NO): NO